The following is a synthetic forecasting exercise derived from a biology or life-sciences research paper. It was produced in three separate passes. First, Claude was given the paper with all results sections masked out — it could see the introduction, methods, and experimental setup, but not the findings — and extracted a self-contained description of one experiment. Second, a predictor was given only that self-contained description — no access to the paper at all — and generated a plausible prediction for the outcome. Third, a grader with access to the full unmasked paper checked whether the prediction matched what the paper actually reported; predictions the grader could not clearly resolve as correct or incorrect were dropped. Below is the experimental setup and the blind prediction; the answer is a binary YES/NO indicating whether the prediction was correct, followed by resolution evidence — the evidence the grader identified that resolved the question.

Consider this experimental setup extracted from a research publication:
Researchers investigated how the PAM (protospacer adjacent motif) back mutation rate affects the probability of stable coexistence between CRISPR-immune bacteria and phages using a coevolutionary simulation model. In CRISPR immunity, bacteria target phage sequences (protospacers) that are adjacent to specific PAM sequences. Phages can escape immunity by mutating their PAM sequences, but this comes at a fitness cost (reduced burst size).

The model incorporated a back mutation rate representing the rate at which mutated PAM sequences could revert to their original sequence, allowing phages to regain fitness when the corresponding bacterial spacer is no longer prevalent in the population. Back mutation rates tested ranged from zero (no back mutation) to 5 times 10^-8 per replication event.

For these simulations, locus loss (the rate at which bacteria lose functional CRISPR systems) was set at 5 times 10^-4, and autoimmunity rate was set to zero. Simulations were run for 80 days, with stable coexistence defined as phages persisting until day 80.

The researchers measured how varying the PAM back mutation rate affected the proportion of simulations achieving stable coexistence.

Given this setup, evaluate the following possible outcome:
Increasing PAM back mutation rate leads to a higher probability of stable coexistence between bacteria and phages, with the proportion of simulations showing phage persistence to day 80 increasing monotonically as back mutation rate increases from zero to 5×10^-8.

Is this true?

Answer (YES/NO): NO